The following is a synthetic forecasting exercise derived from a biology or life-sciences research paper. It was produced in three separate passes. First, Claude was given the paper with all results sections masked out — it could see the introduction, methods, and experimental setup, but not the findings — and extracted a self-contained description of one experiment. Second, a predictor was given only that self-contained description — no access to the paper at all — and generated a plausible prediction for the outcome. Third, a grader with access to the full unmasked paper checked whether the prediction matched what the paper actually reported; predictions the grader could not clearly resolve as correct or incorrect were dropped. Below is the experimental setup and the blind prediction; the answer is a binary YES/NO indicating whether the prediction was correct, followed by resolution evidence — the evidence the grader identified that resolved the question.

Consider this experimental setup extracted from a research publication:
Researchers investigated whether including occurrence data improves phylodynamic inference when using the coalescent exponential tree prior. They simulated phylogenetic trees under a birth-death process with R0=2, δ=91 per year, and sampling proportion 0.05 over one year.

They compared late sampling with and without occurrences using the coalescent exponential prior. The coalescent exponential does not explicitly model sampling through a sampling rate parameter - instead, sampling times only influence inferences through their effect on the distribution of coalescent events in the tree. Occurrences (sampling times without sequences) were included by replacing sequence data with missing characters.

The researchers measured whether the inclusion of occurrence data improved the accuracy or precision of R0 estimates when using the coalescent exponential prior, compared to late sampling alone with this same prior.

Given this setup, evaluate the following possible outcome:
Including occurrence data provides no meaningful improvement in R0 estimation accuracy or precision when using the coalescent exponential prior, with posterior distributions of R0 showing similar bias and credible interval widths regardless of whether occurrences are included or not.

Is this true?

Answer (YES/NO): YES